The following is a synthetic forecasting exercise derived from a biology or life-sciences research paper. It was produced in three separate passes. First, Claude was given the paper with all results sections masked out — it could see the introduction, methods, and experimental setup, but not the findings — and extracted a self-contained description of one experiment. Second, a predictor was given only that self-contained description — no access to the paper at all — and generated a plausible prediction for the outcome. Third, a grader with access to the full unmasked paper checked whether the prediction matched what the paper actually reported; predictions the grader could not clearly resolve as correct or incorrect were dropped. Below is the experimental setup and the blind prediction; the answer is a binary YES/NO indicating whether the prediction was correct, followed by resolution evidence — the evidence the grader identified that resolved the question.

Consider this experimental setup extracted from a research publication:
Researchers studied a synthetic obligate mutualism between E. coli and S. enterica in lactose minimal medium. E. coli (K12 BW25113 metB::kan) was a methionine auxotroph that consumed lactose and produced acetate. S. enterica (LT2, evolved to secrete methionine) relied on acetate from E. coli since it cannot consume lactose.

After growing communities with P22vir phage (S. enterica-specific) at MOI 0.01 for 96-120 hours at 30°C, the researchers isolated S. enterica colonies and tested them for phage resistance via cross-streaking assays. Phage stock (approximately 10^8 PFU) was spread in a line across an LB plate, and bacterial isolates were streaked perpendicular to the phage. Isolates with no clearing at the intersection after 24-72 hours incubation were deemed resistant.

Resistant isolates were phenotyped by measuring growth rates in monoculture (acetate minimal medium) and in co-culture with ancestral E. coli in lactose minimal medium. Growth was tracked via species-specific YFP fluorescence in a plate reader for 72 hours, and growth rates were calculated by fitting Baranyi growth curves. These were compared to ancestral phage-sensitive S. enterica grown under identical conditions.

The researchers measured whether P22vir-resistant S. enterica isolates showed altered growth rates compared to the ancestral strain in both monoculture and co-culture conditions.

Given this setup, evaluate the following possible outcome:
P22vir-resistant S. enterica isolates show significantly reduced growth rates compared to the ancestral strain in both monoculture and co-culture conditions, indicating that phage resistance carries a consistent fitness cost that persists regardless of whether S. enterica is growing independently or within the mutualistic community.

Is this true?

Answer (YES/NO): NO